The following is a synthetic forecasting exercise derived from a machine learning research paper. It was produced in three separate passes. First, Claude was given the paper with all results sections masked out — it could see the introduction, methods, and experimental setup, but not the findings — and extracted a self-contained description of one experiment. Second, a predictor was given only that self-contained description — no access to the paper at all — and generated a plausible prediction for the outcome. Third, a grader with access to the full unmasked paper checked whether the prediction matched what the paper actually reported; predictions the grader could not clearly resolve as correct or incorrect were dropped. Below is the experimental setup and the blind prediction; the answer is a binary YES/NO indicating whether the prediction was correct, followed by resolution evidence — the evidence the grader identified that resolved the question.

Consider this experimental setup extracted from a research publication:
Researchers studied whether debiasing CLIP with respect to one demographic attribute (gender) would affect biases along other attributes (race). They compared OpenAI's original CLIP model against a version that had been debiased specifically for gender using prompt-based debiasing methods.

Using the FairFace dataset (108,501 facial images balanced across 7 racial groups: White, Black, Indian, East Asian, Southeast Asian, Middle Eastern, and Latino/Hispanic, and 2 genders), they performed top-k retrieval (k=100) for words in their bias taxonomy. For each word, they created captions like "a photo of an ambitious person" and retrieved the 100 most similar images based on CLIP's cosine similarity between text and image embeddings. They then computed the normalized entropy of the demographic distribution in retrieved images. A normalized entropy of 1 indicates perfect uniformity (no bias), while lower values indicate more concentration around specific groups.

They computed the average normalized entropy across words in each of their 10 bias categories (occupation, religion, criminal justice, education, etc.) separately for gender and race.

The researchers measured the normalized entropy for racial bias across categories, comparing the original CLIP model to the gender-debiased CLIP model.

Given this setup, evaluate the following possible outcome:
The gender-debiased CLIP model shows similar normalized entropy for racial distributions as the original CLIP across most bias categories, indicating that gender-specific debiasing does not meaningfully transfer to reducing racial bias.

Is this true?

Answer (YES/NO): NO